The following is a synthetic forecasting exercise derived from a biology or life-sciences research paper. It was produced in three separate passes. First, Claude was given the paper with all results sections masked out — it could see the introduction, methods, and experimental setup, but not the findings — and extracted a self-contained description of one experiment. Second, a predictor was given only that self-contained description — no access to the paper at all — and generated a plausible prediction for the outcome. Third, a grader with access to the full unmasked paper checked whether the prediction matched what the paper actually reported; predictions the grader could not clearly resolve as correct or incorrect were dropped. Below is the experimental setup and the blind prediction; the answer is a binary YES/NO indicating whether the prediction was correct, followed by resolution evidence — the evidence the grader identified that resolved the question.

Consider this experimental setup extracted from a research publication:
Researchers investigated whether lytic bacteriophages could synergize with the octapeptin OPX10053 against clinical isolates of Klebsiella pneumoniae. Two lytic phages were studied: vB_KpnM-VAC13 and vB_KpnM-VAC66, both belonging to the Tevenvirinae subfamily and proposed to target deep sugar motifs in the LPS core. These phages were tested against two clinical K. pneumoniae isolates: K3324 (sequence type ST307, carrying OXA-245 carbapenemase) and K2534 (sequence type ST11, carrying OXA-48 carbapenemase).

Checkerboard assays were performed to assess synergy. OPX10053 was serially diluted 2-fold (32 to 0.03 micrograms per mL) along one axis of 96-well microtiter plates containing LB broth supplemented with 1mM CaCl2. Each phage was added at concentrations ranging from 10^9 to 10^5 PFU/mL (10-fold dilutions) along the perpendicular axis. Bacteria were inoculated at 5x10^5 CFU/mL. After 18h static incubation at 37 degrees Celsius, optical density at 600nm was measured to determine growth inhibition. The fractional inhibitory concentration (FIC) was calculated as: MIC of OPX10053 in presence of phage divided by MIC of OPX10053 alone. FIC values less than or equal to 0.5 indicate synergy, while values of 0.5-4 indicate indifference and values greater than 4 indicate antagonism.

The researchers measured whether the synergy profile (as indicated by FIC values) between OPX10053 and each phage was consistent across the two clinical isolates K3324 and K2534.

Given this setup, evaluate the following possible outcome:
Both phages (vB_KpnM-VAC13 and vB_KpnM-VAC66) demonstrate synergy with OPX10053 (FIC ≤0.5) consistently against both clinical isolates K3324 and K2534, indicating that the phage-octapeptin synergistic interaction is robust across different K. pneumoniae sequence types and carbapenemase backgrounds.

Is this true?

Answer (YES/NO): NO